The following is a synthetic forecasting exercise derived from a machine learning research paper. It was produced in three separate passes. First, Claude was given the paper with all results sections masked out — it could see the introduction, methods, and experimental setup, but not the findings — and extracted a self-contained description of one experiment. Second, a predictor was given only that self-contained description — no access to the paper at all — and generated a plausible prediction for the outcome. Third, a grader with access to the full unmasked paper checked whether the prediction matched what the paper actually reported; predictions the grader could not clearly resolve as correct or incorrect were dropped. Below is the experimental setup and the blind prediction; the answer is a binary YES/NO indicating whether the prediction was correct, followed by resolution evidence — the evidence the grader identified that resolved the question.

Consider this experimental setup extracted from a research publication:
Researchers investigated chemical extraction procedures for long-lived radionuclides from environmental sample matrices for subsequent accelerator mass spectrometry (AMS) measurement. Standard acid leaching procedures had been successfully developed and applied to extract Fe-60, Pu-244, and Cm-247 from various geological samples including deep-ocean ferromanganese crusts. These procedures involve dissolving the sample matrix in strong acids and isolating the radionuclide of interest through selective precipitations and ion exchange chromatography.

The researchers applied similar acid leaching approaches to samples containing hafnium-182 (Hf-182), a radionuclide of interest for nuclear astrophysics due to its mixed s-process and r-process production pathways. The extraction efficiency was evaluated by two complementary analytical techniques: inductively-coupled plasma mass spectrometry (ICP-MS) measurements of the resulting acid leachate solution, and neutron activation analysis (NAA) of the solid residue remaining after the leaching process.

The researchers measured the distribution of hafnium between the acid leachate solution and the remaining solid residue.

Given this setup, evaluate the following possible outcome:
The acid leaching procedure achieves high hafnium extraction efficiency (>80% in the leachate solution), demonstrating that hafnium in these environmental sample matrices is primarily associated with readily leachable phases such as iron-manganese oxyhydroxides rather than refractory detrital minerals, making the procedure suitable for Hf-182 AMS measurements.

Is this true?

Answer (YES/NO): NO